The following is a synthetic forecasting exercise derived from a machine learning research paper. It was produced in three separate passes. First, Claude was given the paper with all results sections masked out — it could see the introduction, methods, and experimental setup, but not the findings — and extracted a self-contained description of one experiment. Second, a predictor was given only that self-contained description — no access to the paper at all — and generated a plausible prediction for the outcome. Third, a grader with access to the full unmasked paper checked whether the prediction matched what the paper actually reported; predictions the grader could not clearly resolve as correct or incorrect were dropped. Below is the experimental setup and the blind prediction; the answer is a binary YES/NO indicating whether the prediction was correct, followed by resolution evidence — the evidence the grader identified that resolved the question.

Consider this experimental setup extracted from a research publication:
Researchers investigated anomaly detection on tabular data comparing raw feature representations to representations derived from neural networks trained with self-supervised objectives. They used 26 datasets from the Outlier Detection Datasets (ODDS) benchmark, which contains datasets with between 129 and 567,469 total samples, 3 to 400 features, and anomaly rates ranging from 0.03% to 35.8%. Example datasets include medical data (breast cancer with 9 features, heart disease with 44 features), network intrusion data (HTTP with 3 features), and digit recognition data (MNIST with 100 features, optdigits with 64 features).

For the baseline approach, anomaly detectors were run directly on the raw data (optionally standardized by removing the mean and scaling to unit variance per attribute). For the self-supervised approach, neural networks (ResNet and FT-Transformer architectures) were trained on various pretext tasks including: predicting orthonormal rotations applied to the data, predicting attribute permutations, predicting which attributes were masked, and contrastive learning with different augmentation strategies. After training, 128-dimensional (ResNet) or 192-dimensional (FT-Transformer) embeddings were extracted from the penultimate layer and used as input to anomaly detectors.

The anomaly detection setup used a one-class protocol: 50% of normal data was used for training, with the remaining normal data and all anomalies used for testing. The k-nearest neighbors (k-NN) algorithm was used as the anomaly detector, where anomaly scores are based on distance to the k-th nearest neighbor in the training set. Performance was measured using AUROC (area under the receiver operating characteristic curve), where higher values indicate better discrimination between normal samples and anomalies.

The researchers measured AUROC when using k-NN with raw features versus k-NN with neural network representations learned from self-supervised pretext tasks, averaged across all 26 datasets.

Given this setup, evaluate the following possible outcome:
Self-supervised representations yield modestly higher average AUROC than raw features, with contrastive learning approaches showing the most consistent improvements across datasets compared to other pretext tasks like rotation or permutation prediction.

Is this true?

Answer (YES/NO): NO